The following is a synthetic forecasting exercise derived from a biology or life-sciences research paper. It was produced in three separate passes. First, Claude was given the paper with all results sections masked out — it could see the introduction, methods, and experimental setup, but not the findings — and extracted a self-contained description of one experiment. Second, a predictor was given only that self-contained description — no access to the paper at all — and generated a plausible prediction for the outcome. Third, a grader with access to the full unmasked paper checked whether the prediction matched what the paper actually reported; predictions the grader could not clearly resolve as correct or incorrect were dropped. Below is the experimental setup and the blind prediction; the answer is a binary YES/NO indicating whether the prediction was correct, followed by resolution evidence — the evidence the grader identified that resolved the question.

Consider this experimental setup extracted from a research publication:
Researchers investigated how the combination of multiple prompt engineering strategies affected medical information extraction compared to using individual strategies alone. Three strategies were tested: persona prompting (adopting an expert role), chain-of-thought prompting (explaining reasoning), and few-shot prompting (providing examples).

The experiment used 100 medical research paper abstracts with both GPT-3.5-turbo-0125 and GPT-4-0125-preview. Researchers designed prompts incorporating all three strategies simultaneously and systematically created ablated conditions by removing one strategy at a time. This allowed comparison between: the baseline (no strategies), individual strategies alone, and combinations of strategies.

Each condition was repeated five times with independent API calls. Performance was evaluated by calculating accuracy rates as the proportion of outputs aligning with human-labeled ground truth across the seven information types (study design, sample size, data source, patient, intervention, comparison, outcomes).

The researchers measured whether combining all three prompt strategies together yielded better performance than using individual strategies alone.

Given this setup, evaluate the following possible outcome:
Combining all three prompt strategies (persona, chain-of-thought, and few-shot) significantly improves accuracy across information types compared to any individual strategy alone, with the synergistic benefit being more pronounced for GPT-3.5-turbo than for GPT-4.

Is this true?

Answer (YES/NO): NO